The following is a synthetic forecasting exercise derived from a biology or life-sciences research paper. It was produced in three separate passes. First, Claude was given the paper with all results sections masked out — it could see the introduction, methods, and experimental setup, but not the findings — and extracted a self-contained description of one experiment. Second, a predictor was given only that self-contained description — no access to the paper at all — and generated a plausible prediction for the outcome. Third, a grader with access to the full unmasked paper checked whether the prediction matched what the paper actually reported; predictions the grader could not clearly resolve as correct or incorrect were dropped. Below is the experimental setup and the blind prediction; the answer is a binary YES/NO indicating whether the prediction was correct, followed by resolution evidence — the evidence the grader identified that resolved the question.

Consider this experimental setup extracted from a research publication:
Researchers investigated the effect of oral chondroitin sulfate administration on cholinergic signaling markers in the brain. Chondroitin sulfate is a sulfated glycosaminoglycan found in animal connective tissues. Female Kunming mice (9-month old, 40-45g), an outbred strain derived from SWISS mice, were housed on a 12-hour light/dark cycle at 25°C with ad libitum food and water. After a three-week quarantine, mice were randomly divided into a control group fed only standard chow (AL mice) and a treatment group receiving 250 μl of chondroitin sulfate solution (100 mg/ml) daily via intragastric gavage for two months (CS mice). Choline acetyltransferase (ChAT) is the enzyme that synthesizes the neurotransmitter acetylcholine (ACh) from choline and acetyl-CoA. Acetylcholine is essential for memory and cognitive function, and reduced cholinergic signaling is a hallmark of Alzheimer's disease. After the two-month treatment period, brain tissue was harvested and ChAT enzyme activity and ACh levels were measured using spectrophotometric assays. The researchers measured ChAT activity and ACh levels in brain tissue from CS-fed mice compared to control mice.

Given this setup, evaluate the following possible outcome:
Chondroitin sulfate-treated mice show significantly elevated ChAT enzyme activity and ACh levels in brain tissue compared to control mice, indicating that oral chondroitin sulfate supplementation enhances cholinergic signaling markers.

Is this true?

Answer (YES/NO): NO